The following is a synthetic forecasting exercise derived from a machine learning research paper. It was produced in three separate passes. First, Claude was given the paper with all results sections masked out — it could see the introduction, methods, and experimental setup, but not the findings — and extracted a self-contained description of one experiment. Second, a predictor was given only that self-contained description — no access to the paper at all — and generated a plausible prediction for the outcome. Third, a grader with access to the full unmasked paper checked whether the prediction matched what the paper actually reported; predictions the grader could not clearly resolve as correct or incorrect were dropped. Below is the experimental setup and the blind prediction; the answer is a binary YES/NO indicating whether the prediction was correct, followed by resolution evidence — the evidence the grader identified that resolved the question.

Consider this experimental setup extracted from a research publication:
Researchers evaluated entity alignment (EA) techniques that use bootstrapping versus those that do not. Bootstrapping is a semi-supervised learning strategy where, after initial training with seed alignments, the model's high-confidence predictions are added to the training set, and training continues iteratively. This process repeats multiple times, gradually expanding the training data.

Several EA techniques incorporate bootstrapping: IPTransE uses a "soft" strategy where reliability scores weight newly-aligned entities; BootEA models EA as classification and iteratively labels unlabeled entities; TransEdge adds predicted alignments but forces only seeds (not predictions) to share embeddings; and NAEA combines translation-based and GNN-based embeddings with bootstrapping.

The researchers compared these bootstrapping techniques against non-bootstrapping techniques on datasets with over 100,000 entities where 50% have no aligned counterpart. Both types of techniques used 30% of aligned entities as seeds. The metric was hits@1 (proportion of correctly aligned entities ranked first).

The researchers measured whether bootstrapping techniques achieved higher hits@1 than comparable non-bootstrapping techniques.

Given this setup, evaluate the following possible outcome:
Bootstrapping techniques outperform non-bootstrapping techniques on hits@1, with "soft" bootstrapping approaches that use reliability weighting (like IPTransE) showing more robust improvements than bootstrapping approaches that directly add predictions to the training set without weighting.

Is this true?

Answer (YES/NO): NO